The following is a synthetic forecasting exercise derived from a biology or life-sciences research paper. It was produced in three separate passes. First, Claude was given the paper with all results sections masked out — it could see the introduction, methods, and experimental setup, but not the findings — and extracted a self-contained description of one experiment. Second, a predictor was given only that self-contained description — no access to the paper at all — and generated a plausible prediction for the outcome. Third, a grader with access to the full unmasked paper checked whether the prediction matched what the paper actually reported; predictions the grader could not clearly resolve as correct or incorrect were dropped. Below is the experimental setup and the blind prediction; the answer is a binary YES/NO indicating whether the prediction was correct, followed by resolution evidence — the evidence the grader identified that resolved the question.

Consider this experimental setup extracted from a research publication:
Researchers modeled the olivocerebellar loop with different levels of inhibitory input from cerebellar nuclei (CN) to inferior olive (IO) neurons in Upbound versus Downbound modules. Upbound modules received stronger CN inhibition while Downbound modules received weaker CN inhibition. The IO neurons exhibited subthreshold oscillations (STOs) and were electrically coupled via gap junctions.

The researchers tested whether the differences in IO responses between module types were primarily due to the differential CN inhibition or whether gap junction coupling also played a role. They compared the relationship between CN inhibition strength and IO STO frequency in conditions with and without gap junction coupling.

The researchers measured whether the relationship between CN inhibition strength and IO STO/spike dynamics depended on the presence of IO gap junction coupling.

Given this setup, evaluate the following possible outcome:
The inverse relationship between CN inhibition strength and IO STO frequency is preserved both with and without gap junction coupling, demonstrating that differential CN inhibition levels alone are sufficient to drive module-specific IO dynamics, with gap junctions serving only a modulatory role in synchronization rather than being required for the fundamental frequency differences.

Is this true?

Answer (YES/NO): NO